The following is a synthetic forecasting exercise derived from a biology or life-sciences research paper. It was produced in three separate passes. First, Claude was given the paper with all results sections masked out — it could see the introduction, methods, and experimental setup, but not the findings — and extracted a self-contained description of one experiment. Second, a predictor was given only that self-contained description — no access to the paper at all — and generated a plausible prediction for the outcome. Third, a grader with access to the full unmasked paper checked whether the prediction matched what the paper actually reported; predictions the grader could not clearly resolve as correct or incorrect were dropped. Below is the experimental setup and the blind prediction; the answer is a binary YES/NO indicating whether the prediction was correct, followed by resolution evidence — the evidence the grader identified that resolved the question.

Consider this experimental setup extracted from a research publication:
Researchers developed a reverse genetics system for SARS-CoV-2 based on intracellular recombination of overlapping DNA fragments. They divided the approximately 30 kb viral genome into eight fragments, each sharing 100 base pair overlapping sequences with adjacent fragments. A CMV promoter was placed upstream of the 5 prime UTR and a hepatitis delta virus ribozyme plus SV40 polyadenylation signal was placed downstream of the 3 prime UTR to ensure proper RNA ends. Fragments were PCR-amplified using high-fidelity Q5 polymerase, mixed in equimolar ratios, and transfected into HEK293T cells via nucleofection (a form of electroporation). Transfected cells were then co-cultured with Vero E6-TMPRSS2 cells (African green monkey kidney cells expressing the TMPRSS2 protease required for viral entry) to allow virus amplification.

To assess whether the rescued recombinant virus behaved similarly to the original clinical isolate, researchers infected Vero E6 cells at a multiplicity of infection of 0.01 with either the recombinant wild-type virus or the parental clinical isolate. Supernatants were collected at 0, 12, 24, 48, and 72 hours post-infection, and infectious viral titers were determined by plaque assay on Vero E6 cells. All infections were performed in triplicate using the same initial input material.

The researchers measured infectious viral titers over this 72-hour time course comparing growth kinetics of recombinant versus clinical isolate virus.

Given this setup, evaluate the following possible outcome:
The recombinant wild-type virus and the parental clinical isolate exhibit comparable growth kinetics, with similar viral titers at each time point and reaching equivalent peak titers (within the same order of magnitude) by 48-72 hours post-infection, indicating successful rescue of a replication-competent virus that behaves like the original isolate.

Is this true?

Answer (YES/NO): NO